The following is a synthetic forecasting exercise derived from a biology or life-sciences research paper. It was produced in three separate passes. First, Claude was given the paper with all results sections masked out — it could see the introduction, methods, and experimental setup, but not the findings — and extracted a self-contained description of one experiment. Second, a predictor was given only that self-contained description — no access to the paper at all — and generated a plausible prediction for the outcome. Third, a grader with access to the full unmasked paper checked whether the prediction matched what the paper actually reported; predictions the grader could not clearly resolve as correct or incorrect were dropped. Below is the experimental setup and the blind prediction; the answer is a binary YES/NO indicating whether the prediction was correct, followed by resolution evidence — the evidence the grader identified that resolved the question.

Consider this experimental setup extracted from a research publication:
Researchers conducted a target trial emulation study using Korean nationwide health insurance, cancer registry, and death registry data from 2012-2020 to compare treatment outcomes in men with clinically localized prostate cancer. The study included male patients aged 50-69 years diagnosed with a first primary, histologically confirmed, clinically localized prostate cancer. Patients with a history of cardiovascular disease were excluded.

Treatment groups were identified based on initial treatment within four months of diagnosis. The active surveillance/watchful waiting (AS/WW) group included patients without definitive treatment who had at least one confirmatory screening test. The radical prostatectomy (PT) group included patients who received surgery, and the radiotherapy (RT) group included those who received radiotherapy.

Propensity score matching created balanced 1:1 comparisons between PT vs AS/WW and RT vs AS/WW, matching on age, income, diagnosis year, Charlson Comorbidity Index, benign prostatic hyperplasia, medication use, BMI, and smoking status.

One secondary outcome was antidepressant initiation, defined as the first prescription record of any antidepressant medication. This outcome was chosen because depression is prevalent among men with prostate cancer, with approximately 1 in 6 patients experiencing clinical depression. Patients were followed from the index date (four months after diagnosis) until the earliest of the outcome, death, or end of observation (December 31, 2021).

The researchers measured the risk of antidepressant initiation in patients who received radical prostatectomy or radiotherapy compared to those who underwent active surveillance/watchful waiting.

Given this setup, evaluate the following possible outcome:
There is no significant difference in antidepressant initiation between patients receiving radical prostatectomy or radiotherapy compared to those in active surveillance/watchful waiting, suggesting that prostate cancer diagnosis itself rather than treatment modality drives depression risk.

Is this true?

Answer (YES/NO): NO